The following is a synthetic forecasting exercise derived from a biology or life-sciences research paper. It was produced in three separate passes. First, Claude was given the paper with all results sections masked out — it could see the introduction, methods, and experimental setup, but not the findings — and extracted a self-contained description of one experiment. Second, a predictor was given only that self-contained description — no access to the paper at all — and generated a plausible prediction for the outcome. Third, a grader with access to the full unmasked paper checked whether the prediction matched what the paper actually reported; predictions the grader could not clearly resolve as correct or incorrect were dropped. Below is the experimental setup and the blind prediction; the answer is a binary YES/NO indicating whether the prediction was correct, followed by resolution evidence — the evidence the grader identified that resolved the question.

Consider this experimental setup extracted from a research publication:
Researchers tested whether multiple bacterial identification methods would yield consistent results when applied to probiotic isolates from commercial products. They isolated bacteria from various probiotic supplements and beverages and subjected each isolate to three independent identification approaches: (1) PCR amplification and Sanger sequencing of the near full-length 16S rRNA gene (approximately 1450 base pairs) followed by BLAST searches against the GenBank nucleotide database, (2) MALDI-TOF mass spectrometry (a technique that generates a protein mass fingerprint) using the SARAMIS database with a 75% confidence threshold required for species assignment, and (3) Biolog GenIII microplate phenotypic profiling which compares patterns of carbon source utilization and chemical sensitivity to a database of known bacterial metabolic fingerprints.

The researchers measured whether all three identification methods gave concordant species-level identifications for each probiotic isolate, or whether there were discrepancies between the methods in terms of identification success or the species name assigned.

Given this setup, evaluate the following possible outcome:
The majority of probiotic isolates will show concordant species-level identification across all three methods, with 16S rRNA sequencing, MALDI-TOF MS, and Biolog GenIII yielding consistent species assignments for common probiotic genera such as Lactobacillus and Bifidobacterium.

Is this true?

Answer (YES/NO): NO